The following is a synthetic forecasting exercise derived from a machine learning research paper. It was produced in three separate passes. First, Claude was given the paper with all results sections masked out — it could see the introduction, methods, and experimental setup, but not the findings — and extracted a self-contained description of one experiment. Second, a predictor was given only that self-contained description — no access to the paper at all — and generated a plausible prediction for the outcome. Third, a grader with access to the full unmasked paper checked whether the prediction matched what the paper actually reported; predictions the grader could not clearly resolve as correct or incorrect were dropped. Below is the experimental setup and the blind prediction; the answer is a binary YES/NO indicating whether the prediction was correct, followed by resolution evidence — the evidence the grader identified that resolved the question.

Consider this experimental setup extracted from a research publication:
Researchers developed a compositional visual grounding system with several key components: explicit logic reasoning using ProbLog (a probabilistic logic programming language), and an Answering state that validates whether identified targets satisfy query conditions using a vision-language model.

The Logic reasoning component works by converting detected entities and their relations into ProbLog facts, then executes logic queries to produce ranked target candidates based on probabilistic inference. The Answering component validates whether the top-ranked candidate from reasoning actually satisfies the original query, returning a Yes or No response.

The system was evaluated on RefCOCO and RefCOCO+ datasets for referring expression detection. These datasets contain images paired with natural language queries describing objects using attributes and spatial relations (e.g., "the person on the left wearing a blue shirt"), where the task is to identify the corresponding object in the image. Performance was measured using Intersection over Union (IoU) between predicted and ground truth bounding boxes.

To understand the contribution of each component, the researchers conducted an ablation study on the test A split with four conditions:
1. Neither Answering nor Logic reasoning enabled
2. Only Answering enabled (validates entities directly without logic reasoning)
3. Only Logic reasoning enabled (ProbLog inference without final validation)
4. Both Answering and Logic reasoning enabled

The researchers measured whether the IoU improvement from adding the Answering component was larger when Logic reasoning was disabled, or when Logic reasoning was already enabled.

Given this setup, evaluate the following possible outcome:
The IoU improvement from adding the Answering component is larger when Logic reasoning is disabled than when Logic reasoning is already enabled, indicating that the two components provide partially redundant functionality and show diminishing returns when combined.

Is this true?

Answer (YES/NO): YES